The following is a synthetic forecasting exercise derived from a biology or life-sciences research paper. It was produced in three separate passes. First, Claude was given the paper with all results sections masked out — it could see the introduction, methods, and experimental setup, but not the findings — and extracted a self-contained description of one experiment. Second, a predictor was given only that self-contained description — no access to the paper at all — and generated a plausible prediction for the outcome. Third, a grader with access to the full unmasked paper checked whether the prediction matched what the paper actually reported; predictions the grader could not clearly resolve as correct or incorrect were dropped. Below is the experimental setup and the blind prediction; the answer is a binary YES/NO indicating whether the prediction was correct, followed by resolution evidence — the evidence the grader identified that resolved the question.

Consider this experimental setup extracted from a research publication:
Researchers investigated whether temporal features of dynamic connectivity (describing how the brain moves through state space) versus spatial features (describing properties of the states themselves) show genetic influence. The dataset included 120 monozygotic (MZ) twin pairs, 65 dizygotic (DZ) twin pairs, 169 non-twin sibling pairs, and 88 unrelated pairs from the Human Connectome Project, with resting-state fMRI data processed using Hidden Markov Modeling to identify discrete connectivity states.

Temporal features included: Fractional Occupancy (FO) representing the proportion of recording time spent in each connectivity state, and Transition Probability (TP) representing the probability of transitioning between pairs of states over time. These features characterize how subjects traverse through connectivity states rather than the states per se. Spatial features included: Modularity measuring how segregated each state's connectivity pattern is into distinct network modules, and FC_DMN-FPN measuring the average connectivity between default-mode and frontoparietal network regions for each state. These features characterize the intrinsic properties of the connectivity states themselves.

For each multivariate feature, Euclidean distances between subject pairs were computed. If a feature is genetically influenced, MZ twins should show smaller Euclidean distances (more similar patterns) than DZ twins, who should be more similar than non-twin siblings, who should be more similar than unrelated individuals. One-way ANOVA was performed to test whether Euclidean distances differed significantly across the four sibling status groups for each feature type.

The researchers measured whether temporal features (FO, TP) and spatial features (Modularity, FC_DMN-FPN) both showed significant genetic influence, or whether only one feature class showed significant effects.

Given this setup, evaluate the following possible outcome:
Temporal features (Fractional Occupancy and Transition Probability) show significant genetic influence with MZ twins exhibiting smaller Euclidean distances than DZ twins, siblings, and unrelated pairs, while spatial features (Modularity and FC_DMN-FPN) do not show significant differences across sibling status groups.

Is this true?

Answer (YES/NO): NO